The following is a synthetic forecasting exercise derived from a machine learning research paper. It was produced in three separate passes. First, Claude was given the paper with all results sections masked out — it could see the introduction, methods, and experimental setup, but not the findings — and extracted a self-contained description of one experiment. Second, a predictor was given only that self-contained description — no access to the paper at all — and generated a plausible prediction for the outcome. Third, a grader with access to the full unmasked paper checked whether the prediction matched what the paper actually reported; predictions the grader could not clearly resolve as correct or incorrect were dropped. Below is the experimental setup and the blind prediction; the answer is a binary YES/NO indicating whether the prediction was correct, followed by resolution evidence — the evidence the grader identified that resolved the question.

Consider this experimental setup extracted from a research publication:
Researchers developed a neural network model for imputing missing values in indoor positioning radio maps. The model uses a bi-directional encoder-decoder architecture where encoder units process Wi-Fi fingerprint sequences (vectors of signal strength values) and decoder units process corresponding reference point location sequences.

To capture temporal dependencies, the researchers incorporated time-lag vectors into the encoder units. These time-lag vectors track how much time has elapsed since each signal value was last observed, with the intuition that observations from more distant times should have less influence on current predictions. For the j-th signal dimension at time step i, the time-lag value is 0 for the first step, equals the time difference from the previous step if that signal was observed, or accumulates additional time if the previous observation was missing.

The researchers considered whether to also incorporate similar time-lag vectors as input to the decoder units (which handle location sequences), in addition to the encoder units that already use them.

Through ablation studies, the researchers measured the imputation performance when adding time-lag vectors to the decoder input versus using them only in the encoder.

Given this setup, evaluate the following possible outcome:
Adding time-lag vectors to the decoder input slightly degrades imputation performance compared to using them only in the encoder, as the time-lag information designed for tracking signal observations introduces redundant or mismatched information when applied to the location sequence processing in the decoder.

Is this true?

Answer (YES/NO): YES